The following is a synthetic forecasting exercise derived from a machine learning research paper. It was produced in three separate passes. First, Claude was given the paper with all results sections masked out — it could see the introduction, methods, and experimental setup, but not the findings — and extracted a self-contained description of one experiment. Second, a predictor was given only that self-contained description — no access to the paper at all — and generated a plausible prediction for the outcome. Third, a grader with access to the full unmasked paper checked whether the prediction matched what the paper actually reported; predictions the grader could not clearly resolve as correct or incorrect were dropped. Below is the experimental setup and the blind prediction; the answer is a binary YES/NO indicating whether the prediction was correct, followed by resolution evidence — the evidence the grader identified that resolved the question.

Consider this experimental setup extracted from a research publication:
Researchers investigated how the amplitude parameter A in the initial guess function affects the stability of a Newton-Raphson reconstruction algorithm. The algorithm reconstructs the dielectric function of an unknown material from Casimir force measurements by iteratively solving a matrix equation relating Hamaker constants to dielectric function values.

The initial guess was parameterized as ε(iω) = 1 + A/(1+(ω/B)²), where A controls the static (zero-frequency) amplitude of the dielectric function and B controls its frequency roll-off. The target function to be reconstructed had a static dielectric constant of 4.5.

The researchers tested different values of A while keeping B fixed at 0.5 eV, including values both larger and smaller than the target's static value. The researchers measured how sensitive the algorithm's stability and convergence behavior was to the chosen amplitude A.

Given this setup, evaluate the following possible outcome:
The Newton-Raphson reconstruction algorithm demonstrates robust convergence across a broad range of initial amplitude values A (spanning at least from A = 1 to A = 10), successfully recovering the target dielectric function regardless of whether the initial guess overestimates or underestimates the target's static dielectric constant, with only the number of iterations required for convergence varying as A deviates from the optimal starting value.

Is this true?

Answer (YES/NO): NO